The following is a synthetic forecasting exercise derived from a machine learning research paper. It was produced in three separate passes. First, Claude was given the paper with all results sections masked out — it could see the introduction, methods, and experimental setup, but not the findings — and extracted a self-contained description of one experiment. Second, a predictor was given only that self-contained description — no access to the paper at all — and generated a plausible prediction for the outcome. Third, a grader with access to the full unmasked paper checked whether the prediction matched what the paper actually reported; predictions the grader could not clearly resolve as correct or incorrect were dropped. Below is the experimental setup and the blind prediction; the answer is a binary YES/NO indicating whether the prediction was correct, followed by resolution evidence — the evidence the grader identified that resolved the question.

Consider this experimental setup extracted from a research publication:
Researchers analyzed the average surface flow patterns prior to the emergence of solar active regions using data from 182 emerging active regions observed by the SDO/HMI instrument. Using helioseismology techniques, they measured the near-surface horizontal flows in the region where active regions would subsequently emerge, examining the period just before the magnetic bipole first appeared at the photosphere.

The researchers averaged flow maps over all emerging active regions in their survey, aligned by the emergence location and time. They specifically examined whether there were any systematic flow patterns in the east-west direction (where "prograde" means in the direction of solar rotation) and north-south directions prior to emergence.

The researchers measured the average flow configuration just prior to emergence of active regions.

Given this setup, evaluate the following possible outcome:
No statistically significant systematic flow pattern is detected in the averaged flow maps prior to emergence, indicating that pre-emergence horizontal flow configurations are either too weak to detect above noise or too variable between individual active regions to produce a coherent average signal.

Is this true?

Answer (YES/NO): NO